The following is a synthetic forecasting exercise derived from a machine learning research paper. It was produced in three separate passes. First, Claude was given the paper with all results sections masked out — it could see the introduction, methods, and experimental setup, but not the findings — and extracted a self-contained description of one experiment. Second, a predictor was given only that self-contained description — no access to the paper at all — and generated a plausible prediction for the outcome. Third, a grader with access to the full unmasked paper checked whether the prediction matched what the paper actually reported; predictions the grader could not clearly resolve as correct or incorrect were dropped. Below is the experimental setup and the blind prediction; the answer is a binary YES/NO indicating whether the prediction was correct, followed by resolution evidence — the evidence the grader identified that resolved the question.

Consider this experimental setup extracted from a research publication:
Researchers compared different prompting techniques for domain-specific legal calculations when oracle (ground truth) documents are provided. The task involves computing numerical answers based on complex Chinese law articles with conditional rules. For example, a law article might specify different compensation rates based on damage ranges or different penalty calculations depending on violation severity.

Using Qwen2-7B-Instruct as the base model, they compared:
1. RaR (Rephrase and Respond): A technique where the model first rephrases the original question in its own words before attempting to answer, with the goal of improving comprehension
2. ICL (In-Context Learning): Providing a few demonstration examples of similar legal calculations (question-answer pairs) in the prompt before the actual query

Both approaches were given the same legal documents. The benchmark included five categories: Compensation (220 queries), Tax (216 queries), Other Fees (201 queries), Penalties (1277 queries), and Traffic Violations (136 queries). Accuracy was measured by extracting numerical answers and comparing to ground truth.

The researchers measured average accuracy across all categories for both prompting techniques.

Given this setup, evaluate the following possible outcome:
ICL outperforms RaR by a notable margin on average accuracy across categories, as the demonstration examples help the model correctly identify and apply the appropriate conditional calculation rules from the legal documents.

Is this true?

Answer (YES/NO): YES